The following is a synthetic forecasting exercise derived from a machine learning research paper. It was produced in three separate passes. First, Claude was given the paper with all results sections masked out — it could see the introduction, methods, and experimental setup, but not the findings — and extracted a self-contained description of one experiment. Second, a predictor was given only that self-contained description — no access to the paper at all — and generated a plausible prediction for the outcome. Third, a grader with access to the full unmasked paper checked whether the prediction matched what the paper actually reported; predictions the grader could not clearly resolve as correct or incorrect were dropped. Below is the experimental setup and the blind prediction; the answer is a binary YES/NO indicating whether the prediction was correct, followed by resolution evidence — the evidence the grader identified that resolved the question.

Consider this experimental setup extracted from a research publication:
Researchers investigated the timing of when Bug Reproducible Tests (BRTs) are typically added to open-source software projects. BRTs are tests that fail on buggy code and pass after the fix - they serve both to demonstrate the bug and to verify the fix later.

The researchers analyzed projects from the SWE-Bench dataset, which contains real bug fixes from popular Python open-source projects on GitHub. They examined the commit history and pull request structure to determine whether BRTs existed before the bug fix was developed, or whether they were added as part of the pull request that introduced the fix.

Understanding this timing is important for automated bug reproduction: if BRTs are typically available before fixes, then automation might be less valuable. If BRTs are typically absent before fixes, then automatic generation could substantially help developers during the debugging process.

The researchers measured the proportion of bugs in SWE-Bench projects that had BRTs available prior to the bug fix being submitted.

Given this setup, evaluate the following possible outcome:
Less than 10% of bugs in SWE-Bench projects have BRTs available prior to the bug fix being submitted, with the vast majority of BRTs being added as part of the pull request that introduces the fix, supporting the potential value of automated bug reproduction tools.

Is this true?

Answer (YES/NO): YES